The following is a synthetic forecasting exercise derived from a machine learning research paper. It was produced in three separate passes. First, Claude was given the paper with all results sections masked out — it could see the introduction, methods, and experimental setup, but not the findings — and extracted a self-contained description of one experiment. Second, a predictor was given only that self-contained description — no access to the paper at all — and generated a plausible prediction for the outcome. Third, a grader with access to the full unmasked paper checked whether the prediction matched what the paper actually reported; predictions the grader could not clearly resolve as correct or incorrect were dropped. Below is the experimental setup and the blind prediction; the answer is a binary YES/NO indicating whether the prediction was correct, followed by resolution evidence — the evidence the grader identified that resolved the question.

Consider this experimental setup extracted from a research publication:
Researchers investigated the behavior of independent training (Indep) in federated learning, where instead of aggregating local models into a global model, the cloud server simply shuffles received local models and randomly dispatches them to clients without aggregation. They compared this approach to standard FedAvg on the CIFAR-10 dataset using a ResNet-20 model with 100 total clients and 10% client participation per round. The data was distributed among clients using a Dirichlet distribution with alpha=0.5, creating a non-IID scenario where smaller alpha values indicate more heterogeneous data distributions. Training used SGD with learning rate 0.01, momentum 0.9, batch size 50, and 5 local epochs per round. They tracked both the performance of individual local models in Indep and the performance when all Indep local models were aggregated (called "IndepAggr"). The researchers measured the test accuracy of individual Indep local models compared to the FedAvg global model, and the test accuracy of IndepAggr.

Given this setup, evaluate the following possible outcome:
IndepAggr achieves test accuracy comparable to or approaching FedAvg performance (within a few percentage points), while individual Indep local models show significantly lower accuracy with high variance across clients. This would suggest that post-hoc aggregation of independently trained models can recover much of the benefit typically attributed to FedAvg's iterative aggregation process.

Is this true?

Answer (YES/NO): NO